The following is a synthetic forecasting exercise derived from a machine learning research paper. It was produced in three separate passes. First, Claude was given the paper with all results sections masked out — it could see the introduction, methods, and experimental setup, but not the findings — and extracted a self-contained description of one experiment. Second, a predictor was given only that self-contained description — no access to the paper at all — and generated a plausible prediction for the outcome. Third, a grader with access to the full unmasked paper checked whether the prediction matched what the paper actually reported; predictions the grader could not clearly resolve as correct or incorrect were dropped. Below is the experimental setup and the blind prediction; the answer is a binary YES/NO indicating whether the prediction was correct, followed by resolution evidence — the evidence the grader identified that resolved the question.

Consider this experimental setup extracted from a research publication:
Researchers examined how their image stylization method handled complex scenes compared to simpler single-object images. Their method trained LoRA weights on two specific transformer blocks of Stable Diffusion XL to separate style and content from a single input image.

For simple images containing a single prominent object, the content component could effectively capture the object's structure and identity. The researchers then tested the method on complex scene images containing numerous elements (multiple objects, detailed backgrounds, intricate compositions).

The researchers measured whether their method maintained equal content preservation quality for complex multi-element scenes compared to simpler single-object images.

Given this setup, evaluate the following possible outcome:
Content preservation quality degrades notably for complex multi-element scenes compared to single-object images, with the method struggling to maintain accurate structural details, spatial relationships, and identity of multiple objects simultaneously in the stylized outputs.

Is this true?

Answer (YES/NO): YES